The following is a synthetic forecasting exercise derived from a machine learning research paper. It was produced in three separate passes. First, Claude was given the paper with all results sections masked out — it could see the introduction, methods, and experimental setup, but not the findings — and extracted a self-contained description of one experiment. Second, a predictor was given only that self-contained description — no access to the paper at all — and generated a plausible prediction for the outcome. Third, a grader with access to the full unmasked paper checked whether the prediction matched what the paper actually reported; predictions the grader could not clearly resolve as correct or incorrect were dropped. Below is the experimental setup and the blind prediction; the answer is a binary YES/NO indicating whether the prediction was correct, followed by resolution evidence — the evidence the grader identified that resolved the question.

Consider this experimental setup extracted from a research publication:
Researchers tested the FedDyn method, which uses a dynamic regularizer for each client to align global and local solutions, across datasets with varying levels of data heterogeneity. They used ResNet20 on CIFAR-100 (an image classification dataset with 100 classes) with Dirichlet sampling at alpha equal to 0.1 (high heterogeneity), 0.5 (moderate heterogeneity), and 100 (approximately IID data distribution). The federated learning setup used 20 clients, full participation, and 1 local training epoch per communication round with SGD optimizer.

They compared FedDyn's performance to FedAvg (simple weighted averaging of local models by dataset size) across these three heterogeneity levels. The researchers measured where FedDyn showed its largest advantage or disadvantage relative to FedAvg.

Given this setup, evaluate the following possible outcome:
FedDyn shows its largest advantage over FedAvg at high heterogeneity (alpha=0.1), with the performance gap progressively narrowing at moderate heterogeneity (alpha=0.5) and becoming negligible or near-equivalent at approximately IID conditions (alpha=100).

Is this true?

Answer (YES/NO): NO